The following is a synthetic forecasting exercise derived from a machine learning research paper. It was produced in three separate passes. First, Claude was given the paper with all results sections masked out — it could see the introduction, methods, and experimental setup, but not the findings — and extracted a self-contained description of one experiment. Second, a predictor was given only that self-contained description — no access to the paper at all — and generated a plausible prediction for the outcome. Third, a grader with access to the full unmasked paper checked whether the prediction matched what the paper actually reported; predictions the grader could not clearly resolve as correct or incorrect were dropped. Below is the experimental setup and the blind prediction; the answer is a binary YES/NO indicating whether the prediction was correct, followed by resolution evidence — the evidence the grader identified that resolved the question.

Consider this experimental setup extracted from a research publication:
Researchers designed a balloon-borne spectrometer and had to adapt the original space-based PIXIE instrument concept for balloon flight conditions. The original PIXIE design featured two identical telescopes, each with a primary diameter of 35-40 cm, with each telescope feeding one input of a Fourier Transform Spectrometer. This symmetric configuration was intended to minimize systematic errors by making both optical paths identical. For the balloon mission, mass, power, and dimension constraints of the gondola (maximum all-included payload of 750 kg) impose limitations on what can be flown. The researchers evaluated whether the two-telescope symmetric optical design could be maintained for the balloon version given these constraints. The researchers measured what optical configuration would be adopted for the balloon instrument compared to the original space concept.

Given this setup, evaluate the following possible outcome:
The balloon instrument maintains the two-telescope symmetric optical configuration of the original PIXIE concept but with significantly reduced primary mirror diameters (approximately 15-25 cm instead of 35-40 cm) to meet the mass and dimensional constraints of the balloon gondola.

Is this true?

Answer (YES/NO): NO